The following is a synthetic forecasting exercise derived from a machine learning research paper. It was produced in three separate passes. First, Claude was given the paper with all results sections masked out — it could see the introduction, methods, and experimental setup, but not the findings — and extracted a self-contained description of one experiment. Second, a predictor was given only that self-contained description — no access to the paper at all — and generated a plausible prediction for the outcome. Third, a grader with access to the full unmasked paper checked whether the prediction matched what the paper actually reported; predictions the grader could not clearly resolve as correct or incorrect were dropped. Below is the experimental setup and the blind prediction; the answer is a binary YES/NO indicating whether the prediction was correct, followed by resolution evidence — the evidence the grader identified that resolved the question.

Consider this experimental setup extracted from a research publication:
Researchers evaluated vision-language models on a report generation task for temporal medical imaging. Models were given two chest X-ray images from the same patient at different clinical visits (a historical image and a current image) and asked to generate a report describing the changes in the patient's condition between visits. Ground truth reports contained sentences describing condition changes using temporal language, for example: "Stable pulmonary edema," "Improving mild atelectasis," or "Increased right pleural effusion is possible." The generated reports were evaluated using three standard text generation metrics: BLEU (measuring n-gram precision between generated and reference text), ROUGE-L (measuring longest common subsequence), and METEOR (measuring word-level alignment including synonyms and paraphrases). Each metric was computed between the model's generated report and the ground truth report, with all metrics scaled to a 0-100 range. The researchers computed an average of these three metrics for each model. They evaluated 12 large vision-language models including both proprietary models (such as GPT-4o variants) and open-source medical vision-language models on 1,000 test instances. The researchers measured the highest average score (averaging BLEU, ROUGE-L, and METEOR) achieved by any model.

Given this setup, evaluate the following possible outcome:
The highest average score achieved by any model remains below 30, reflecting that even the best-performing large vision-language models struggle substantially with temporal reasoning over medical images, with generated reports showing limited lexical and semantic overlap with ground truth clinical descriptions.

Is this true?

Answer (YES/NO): YES